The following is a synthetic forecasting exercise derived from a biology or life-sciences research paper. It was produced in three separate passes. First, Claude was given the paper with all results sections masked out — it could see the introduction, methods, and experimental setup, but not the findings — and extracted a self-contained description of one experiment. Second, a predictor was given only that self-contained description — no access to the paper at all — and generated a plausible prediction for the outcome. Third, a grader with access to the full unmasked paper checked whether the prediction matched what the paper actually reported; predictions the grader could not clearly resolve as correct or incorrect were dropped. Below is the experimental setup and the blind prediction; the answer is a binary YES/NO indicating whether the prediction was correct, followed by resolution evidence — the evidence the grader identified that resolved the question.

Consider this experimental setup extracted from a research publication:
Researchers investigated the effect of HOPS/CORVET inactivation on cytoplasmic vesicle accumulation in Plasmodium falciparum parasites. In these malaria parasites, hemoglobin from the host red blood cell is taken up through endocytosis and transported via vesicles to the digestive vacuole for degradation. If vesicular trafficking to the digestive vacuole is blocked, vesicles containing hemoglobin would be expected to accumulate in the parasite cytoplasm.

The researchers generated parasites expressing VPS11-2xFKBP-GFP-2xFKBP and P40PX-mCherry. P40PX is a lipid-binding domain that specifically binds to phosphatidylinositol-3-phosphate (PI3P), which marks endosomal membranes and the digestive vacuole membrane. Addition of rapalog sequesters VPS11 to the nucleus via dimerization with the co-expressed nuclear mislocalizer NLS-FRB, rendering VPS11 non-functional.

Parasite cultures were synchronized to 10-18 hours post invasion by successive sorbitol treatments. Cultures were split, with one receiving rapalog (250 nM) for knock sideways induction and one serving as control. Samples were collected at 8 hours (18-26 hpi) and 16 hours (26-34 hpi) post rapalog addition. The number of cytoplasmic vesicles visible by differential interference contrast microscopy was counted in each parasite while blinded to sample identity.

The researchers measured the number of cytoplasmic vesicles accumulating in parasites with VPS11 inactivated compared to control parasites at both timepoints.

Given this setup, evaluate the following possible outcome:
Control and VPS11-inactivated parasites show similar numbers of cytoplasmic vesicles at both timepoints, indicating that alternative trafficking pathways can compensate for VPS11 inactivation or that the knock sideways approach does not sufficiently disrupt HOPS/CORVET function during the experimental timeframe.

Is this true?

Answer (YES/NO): NO